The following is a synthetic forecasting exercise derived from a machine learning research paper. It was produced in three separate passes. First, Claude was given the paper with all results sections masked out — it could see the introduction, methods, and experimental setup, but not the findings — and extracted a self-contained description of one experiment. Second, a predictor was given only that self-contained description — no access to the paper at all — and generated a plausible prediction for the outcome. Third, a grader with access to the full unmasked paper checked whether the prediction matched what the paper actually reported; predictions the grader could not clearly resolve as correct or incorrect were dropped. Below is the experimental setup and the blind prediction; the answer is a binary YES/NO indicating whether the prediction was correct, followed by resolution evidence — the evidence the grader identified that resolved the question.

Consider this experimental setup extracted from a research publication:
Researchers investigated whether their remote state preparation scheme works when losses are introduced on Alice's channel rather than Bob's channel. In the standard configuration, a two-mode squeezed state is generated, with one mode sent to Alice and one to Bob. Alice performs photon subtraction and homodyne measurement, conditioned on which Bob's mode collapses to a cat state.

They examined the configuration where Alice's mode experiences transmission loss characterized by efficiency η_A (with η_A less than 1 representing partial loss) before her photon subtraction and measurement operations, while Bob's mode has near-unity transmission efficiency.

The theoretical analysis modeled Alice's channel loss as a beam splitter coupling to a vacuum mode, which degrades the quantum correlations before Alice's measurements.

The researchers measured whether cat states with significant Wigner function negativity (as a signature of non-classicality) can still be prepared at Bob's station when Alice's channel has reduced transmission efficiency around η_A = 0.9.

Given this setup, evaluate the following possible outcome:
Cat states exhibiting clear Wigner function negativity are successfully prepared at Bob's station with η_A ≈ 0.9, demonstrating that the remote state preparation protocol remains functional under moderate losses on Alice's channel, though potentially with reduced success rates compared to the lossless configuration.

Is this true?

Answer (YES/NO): YES